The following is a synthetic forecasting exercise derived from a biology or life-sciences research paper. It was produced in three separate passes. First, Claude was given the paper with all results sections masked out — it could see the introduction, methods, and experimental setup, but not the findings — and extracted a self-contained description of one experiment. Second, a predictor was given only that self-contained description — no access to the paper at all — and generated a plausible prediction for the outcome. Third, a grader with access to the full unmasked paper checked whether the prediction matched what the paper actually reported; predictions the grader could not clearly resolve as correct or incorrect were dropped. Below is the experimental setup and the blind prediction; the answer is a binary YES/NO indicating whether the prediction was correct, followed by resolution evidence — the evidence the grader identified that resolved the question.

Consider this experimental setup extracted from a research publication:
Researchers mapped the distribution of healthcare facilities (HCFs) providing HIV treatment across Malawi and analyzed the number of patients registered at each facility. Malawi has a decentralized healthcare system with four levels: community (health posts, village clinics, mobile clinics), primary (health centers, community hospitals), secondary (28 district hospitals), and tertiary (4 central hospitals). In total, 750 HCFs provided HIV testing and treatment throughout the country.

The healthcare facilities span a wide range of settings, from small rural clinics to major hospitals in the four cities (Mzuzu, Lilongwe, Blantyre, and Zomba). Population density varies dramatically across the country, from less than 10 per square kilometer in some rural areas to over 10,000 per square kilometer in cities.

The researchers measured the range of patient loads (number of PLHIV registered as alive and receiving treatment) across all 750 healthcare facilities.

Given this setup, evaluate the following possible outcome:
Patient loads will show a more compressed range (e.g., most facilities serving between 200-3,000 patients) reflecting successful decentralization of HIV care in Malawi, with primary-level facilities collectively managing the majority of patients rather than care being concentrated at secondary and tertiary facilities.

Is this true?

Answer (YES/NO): NO